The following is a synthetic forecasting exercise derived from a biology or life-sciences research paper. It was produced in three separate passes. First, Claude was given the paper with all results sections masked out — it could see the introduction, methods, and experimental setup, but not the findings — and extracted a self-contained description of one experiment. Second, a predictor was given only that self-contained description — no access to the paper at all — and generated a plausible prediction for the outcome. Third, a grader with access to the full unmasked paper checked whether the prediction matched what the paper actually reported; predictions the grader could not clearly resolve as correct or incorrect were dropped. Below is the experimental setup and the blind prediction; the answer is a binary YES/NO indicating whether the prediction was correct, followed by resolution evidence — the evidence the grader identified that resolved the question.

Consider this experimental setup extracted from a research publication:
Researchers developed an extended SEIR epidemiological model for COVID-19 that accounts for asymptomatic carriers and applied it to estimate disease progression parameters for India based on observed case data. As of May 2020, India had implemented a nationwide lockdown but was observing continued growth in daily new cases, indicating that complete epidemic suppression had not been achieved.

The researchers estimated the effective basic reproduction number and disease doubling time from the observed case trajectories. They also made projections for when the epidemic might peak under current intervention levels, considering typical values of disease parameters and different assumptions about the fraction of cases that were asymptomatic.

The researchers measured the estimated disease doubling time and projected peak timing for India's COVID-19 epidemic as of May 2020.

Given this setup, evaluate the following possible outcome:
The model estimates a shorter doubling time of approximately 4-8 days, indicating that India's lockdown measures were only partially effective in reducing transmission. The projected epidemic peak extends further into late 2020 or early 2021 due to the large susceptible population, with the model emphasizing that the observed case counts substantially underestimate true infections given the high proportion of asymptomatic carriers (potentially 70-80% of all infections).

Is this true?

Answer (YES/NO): NO